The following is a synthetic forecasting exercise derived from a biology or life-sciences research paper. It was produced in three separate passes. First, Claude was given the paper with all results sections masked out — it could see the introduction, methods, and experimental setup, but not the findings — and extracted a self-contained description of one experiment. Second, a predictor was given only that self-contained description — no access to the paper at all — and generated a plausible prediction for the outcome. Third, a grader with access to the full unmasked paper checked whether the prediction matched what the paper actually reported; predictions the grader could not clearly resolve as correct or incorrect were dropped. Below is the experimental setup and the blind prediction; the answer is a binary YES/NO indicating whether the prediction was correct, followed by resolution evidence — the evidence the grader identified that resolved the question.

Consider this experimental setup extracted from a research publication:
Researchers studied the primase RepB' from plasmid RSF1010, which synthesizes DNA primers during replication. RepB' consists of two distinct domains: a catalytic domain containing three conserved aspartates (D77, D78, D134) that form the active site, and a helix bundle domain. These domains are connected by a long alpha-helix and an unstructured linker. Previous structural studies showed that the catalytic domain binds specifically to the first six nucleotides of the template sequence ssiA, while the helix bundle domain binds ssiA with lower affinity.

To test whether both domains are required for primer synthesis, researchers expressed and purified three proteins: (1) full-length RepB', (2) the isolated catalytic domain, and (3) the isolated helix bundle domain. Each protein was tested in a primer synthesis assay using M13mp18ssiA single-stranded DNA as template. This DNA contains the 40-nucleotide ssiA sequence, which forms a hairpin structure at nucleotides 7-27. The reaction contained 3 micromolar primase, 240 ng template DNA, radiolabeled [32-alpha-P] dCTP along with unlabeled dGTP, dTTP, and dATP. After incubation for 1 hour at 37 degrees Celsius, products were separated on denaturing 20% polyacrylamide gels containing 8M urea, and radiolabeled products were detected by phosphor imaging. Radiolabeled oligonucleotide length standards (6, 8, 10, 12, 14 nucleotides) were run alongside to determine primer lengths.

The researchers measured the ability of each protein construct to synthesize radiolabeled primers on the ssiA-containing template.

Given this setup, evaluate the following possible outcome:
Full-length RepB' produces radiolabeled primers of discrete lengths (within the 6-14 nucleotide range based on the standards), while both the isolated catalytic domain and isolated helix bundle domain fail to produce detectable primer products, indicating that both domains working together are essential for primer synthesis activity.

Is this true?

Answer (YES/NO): YES